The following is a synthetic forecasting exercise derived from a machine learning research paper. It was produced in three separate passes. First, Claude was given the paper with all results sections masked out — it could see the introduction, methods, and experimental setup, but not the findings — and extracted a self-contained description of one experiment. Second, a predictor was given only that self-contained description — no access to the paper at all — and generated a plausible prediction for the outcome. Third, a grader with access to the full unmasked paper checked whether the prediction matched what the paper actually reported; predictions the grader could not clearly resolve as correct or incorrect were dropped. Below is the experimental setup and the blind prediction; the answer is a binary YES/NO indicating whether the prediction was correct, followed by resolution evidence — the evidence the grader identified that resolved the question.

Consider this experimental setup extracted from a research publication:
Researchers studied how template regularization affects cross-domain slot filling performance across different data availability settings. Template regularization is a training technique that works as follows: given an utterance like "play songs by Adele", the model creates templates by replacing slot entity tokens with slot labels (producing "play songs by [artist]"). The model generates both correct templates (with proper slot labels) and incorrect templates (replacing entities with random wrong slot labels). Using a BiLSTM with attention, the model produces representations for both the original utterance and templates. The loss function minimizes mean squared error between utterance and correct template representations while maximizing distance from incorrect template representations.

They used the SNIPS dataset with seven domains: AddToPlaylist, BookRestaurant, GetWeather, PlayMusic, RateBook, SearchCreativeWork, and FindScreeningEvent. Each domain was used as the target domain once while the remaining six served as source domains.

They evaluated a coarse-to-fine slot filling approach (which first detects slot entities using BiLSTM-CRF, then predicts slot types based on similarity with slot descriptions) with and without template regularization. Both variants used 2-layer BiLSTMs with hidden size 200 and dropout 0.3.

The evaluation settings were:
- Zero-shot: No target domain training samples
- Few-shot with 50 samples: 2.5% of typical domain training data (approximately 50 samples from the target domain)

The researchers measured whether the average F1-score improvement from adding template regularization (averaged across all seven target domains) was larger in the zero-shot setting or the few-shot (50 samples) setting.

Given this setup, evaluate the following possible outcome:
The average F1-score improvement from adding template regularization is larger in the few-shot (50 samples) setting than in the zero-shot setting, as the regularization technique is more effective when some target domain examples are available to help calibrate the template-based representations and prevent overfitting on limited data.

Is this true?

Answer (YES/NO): NO